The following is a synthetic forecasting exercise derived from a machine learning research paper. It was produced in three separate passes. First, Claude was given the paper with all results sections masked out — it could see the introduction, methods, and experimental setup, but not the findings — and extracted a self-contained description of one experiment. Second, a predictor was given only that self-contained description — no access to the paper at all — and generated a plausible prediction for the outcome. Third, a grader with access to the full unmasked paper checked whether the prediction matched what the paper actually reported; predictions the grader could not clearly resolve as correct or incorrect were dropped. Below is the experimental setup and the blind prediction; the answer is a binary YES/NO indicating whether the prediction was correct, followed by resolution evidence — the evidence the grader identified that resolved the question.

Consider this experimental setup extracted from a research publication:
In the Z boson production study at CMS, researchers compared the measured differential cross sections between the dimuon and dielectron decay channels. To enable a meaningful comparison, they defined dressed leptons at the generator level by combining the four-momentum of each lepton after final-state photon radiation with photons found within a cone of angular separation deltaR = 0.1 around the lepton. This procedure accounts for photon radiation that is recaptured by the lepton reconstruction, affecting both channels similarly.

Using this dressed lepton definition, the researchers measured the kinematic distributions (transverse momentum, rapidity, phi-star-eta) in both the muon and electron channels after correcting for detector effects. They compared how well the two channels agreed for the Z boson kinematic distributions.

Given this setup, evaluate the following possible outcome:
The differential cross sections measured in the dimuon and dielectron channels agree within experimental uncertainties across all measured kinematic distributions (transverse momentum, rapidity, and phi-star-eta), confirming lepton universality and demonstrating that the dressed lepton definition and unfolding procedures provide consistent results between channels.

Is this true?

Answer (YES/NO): YES